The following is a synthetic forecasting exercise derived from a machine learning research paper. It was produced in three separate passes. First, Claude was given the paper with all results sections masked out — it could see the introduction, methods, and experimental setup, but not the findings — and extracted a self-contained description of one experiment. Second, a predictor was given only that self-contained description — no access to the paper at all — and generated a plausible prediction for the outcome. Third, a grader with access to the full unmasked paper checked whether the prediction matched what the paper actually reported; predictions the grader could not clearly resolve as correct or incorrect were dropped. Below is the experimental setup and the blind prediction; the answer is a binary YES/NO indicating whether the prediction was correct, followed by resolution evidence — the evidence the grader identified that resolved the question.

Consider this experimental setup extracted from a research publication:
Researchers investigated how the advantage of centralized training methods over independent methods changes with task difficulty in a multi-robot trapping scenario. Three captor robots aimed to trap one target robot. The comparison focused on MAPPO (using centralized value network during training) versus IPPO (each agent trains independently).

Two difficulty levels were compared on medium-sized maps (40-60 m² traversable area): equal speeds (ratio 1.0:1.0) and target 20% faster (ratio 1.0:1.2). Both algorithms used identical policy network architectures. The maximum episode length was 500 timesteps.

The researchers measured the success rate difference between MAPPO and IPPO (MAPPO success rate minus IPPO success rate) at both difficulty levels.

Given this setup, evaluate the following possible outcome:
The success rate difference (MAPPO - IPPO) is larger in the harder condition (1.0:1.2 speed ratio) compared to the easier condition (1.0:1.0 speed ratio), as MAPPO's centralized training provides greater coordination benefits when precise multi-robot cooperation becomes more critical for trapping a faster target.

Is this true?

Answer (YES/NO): YES